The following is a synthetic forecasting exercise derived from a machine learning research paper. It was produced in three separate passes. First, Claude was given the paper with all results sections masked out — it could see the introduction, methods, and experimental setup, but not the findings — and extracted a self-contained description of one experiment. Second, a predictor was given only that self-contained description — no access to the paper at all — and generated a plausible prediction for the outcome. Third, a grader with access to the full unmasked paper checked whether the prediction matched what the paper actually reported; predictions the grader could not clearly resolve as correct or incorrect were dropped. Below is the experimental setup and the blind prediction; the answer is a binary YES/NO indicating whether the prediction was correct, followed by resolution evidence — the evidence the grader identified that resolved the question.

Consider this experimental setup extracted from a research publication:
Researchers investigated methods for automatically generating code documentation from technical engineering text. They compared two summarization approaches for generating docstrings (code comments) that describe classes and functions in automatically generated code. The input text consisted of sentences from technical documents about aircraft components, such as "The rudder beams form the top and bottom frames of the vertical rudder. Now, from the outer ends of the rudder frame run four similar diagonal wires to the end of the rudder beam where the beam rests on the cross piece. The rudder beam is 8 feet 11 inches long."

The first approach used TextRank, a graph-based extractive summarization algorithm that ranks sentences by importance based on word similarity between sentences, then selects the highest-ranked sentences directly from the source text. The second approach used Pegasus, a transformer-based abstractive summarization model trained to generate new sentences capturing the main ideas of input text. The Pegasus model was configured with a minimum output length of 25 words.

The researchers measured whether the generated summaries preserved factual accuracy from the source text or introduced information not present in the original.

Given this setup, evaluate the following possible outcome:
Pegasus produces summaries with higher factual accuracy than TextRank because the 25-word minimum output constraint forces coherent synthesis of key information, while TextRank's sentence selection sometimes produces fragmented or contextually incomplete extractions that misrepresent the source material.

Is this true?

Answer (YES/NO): NO